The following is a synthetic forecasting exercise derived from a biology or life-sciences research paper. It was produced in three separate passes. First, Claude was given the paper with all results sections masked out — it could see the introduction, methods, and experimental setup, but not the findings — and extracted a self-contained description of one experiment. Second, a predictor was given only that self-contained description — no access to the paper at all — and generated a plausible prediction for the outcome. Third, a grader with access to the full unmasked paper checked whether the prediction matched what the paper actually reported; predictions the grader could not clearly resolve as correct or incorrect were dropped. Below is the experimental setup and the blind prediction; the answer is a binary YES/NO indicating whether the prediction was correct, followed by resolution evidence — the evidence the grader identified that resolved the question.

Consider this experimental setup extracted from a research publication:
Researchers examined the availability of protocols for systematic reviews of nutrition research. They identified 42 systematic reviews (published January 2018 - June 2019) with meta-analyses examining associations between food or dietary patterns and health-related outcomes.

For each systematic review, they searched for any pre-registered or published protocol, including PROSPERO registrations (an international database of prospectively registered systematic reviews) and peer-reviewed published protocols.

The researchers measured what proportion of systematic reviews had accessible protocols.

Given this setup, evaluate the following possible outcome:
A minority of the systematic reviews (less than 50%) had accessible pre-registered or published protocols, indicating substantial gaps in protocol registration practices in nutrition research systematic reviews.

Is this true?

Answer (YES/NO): YES